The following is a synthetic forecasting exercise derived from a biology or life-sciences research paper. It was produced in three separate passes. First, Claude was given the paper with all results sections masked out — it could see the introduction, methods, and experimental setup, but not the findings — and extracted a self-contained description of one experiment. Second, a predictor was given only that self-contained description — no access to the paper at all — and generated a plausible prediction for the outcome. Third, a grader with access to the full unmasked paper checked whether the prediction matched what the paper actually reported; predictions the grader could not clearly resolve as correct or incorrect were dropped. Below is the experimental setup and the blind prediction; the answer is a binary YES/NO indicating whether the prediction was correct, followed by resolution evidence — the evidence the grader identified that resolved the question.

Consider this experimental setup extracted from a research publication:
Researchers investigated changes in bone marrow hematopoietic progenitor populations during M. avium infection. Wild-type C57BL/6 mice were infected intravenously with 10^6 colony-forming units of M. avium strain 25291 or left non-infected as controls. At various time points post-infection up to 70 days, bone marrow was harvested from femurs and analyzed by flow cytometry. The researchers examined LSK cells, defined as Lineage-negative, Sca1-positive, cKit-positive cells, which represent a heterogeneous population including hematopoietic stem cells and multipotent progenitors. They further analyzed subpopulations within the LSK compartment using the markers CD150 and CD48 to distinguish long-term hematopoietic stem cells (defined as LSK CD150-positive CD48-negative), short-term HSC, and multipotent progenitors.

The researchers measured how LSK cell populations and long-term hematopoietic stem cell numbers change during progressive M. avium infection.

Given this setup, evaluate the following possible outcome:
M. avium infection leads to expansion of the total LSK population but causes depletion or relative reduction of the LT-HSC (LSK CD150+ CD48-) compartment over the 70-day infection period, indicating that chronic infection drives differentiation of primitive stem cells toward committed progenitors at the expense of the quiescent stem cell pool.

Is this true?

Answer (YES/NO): YES